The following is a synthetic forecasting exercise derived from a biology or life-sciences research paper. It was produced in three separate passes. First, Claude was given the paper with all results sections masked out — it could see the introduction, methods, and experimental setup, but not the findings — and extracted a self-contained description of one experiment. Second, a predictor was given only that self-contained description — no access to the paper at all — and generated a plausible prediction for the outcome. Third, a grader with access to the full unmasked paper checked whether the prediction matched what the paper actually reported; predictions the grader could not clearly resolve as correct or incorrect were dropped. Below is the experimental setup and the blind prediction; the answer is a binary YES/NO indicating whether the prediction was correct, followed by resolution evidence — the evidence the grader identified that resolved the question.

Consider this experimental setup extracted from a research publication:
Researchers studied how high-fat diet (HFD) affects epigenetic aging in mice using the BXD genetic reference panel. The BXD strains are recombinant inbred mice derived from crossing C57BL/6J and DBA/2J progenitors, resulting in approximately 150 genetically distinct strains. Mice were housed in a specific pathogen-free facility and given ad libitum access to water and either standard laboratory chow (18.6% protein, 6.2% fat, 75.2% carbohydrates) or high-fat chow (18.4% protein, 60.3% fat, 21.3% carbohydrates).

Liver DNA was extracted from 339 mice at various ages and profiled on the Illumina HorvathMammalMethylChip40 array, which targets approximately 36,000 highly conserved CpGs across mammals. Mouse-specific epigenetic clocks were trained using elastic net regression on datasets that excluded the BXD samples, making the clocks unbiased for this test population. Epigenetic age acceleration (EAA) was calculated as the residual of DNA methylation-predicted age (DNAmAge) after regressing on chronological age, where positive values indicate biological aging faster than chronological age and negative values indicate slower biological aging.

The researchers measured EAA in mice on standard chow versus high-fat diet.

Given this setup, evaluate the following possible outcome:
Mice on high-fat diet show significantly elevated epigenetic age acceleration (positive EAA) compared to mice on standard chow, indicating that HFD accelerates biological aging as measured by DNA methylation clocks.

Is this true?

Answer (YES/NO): YES